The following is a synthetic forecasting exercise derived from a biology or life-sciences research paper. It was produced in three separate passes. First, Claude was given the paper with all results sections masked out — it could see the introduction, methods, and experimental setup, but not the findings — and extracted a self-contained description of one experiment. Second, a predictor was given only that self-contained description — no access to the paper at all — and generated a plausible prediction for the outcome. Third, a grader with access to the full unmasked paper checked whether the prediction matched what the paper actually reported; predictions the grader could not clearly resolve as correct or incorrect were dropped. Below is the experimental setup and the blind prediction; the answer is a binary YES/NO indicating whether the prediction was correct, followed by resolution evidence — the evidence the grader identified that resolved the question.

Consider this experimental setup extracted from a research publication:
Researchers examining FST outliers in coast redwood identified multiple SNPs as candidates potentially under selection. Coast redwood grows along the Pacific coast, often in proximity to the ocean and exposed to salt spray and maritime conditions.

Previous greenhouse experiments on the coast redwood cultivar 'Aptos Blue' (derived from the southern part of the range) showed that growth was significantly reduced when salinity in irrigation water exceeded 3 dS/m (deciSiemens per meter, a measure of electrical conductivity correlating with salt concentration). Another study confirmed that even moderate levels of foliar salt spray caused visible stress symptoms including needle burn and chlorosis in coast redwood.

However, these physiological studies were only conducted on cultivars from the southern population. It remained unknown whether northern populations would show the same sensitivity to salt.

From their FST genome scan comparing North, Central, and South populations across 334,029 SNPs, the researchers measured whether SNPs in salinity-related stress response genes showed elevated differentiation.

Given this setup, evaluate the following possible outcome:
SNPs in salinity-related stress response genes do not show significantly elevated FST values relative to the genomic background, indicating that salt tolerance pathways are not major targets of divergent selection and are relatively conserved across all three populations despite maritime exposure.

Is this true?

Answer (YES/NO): NO